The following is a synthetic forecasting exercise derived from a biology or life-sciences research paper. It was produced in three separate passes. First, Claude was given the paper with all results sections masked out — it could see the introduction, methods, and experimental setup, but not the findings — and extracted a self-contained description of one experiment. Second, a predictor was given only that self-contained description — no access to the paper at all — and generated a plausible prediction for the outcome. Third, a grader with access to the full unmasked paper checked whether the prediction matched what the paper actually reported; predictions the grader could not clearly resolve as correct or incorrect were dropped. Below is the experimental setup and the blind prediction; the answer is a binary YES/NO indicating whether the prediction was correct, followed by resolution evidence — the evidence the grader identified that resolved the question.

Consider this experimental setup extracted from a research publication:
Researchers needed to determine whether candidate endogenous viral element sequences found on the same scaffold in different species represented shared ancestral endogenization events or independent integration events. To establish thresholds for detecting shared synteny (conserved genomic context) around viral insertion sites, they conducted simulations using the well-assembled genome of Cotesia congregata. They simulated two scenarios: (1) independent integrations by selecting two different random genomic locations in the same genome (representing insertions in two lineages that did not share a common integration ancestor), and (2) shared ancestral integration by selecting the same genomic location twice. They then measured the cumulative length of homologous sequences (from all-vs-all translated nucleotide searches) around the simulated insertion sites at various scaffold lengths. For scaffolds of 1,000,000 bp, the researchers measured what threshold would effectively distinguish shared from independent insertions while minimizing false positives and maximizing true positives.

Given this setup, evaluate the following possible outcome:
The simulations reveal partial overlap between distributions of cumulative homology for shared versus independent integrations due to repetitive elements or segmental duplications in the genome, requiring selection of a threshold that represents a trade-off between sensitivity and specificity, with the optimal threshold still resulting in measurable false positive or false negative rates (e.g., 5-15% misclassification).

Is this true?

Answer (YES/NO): NO